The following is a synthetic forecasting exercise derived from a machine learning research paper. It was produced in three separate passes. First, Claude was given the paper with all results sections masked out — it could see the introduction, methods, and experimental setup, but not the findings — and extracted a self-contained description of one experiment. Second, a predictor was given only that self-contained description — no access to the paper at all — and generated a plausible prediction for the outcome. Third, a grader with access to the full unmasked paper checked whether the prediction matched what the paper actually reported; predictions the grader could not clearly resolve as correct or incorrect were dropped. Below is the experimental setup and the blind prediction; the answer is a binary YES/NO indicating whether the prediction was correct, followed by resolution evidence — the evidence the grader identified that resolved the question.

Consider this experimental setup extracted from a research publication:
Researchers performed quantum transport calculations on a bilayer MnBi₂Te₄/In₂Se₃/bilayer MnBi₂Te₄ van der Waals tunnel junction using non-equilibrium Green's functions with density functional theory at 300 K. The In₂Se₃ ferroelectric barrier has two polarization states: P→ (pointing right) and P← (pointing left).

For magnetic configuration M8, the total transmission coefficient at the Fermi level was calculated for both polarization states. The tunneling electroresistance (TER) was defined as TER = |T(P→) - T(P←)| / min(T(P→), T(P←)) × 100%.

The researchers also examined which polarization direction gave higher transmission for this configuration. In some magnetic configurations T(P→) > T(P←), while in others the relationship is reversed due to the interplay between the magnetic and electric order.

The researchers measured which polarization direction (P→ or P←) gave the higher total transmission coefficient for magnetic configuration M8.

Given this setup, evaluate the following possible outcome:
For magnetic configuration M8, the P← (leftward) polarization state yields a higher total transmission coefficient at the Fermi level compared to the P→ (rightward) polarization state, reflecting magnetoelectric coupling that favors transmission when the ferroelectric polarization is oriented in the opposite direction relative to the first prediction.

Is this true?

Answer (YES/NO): YES